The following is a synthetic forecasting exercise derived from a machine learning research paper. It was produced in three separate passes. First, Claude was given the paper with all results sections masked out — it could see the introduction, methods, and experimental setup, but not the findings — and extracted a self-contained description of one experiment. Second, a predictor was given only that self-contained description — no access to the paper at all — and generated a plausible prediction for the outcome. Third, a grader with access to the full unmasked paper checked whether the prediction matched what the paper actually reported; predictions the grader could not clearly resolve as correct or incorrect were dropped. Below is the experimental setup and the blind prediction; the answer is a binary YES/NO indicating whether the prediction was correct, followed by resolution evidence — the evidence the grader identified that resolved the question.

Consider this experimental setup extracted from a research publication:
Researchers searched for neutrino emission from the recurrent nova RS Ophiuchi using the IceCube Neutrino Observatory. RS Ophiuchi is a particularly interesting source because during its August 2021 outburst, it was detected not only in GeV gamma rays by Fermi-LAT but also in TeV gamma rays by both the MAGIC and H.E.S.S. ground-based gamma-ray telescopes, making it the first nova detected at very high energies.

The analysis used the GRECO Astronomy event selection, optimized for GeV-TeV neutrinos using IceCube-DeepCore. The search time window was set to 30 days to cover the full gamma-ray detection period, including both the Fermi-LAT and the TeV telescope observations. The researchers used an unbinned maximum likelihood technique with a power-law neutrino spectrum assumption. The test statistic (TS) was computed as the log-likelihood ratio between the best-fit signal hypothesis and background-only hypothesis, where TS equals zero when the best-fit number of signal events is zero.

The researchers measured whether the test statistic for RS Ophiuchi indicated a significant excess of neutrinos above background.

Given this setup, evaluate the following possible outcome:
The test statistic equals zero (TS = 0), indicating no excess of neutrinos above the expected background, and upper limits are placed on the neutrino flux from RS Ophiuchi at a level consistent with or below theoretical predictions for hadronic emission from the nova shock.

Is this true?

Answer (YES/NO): NO